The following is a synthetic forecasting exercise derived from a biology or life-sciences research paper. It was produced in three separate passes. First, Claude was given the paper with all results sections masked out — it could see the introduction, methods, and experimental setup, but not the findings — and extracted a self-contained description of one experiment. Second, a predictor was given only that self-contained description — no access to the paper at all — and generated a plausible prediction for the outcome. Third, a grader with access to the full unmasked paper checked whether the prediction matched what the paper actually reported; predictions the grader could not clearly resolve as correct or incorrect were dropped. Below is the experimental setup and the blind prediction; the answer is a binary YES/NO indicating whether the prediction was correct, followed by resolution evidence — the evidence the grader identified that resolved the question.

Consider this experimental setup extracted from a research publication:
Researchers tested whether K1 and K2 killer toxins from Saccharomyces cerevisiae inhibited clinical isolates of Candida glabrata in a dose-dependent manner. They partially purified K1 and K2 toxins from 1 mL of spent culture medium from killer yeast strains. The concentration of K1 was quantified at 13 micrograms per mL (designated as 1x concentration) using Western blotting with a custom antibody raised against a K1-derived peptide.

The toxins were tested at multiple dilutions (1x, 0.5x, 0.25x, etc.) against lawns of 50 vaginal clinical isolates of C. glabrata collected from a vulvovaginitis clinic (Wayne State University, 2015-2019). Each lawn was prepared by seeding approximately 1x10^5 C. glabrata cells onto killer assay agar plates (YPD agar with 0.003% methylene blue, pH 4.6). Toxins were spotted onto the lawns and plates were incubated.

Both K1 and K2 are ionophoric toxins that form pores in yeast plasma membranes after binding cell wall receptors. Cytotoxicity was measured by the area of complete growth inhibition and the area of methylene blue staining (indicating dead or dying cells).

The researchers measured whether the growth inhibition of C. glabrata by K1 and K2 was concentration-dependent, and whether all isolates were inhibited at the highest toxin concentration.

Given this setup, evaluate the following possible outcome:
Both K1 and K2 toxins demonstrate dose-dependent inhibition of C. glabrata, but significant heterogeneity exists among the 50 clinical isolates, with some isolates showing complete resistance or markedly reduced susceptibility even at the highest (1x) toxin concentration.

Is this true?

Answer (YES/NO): NO